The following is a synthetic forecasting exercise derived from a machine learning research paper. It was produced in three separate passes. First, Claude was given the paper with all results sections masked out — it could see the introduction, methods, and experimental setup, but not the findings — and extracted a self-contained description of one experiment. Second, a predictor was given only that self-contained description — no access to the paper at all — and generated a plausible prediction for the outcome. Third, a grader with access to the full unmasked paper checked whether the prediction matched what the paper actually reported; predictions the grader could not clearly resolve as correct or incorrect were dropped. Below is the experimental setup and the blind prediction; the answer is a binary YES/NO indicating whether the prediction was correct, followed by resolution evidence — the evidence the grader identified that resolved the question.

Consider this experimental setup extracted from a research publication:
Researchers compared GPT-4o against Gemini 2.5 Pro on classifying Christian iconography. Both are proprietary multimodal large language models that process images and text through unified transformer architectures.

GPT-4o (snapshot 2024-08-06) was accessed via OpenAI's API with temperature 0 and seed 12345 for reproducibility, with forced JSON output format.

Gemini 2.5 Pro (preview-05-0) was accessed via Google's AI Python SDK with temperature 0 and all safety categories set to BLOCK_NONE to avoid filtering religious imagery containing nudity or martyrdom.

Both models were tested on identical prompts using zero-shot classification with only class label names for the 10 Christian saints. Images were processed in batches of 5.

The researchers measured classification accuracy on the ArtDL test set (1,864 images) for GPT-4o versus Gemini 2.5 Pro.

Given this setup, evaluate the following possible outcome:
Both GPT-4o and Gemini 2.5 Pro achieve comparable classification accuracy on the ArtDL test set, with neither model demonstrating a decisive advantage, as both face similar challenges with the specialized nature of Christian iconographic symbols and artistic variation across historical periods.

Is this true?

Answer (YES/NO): NO